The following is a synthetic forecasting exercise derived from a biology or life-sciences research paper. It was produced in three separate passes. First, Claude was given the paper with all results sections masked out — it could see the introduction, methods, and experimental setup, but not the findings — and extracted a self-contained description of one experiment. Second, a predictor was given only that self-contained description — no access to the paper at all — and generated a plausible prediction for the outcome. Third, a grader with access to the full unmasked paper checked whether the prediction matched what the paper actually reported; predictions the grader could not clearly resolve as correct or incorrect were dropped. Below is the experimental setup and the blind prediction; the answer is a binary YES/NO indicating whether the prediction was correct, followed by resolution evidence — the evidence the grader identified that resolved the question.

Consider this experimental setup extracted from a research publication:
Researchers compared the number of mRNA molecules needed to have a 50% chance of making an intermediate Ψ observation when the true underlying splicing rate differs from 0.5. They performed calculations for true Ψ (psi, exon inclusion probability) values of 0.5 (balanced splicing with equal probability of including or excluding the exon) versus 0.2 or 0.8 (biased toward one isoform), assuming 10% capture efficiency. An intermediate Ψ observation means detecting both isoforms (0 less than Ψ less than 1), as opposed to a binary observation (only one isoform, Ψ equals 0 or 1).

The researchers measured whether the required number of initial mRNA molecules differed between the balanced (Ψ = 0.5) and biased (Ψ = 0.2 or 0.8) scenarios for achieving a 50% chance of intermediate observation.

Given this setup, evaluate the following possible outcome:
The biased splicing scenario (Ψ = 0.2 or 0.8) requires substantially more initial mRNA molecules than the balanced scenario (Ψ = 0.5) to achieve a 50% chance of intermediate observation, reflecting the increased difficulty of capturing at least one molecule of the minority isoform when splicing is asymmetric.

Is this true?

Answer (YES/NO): YES